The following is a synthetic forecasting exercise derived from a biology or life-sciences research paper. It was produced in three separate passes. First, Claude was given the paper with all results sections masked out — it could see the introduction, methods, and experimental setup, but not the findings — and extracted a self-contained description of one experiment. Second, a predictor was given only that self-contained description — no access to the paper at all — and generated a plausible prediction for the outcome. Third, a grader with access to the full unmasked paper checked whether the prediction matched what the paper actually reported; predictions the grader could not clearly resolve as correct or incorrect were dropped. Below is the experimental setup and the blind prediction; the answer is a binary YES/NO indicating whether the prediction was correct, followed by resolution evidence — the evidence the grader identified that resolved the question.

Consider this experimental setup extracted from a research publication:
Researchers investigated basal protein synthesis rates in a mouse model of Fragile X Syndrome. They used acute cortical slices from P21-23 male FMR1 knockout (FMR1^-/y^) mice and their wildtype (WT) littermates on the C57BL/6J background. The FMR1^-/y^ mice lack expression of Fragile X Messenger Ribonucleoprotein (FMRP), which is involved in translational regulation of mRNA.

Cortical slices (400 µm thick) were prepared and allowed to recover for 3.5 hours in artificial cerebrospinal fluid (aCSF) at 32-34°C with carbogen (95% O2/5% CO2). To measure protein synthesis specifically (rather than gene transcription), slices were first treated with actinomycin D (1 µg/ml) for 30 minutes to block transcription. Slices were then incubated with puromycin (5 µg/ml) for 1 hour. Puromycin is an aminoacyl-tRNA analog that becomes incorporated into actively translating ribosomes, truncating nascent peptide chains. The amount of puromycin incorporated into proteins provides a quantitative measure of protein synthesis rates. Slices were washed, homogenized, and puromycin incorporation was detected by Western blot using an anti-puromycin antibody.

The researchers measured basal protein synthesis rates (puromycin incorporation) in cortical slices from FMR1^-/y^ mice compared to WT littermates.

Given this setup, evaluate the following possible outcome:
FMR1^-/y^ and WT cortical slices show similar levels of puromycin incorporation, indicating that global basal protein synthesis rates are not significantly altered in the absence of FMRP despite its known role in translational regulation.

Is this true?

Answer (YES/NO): NO